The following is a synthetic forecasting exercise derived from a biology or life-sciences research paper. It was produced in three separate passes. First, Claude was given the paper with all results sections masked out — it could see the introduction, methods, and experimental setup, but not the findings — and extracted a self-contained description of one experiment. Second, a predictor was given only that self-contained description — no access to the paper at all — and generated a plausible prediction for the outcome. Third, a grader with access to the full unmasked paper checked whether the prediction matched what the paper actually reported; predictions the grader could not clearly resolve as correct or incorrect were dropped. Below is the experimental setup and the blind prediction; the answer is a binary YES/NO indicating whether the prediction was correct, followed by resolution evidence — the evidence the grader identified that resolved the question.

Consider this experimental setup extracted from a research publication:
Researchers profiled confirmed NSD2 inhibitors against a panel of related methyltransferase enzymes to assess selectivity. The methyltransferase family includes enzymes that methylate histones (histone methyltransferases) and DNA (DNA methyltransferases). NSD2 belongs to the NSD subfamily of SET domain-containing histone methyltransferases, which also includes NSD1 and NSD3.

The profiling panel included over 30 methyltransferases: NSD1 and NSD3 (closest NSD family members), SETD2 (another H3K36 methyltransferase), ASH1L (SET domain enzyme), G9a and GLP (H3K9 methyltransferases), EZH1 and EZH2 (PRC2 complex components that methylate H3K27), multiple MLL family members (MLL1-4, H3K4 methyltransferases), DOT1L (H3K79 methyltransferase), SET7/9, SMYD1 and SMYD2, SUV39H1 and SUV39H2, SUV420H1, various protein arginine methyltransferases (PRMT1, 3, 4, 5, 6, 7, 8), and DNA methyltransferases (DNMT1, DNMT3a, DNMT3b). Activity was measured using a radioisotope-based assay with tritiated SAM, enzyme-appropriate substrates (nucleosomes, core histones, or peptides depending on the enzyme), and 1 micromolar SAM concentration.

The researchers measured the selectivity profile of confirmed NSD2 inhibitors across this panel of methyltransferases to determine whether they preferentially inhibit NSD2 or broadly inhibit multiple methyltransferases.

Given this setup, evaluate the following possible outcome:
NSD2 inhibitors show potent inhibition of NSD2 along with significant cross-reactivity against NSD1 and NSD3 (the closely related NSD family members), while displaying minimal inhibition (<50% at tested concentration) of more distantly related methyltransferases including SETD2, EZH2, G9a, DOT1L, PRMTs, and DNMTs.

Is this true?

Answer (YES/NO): NO